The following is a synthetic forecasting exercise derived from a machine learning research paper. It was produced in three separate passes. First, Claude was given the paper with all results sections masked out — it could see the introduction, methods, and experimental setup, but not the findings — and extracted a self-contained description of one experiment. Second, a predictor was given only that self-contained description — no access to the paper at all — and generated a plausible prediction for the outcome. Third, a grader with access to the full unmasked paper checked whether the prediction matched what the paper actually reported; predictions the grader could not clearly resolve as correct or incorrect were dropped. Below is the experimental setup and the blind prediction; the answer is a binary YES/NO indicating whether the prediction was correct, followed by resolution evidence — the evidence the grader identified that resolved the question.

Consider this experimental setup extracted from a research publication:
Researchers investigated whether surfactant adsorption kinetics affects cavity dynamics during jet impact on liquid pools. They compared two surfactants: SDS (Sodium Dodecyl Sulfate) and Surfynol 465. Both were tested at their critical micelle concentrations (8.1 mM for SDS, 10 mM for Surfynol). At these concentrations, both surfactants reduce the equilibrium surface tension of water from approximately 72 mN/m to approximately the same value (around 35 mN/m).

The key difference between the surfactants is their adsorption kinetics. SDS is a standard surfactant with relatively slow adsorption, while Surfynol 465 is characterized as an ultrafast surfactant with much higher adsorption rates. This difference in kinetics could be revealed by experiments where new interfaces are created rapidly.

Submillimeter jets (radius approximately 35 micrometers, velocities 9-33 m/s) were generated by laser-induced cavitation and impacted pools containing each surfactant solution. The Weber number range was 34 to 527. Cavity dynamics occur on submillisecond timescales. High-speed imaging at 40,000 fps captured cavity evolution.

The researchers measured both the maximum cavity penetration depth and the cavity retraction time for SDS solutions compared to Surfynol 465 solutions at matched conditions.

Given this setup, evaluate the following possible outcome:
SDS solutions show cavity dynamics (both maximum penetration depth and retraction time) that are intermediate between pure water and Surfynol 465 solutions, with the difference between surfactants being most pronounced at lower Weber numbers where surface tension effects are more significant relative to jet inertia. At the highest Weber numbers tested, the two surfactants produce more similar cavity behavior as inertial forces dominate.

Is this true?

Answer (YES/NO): NO